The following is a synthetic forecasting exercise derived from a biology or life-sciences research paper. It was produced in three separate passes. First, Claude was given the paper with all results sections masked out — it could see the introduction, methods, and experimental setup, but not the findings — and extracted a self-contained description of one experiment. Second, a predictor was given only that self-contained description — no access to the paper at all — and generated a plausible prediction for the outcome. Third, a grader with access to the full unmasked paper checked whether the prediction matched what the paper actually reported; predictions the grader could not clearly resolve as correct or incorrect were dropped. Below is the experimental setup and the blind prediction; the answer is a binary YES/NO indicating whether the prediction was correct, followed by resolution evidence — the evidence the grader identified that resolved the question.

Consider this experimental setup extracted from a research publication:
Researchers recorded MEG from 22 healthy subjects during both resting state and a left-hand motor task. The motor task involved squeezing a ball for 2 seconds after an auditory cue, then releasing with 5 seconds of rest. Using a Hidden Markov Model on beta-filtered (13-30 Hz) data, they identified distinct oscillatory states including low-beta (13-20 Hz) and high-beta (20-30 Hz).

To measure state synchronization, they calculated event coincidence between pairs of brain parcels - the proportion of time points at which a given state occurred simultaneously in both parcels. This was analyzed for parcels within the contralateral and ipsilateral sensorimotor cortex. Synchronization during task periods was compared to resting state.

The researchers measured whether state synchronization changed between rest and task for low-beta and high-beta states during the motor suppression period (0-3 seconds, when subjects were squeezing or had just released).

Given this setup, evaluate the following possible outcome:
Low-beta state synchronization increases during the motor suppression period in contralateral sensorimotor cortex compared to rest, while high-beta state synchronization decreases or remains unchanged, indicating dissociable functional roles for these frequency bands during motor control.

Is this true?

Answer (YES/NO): NO